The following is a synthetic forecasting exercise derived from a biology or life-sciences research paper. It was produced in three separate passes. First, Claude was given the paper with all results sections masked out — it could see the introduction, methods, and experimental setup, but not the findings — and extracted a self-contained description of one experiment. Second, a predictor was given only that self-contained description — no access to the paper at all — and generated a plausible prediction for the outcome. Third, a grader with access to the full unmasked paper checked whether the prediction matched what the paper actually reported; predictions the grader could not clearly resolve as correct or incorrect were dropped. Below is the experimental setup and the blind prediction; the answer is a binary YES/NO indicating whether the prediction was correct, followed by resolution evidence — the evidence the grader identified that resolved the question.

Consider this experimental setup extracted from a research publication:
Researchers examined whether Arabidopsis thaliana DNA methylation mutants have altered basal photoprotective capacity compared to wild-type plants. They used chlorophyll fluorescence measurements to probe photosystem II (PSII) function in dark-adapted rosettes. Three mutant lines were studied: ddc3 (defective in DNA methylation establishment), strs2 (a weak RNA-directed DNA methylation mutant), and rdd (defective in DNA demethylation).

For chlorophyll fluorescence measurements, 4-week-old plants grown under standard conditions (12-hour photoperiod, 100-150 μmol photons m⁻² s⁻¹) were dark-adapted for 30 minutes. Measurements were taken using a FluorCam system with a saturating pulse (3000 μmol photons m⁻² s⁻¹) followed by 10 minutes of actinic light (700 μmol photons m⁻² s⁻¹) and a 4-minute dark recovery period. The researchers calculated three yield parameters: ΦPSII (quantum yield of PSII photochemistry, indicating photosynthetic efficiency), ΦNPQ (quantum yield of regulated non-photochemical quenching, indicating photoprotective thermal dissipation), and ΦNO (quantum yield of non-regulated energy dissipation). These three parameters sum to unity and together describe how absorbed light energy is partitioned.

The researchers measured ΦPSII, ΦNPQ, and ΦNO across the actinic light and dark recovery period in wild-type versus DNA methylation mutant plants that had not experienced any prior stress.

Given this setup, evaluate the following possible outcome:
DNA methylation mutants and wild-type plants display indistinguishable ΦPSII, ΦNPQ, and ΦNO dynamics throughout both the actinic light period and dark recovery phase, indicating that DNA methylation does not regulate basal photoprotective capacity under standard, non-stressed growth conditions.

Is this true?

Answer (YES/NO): NO